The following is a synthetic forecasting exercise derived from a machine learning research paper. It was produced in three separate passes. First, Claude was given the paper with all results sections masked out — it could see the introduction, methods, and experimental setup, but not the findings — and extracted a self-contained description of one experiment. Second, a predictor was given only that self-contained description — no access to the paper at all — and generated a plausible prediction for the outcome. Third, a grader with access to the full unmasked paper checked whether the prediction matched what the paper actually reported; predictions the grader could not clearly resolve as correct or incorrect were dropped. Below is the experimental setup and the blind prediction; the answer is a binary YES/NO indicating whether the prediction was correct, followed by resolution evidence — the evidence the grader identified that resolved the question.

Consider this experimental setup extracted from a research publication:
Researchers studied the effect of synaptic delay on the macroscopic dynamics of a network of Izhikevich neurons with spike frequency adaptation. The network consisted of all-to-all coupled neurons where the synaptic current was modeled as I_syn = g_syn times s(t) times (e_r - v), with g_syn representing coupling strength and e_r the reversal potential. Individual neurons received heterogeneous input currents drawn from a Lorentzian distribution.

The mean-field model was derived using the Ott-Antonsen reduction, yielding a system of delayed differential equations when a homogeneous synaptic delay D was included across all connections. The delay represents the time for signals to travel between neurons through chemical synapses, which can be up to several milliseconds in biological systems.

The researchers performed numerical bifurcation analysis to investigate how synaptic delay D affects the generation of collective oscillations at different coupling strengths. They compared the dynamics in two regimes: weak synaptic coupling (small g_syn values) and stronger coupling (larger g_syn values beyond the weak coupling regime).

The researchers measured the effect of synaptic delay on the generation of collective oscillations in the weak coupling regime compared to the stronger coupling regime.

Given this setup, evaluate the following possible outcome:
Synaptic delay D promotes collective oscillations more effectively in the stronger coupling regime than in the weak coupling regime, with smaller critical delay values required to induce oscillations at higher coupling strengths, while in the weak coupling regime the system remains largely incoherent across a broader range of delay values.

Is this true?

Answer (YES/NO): NO